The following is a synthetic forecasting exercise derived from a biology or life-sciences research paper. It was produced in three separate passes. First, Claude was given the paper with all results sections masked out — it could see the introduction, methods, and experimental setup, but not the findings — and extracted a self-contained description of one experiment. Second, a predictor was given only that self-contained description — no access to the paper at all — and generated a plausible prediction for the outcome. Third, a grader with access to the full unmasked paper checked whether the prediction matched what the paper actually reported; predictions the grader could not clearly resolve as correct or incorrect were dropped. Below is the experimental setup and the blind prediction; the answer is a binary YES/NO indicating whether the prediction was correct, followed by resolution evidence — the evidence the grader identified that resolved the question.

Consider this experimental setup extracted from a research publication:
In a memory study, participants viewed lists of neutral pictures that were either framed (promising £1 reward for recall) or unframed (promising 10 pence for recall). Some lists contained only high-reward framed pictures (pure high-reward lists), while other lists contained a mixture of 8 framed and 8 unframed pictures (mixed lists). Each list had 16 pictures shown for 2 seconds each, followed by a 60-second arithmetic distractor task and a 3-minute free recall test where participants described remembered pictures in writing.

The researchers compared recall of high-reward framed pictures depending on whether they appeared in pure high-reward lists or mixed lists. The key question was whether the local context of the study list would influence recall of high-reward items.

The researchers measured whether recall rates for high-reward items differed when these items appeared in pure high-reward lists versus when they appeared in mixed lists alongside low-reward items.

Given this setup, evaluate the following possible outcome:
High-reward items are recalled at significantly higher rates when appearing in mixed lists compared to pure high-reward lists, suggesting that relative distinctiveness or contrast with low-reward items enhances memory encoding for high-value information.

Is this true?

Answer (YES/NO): NO